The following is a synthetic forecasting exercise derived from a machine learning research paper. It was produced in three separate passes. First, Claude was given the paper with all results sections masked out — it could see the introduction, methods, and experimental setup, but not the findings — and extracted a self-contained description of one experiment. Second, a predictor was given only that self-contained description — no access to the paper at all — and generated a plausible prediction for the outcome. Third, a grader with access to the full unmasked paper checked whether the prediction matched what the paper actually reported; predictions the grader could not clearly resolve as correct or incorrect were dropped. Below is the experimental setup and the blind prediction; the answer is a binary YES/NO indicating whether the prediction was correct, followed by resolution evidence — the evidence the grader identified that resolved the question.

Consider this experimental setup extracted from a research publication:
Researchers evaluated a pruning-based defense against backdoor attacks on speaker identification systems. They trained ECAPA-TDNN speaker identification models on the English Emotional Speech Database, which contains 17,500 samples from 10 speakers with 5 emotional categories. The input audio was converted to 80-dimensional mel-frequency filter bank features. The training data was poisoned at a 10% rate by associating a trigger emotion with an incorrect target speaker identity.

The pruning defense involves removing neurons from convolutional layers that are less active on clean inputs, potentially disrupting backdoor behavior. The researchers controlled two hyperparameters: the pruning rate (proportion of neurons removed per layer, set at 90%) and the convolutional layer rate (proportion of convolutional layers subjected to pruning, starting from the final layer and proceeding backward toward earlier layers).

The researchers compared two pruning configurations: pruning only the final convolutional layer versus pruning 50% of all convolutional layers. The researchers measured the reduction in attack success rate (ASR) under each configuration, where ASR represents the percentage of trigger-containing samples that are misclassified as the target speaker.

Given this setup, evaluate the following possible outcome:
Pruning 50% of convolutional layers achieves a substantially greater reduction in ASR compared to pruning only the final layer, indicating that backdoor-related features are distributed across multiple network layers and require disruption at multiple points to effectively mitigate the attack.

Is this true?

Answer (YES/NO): YES